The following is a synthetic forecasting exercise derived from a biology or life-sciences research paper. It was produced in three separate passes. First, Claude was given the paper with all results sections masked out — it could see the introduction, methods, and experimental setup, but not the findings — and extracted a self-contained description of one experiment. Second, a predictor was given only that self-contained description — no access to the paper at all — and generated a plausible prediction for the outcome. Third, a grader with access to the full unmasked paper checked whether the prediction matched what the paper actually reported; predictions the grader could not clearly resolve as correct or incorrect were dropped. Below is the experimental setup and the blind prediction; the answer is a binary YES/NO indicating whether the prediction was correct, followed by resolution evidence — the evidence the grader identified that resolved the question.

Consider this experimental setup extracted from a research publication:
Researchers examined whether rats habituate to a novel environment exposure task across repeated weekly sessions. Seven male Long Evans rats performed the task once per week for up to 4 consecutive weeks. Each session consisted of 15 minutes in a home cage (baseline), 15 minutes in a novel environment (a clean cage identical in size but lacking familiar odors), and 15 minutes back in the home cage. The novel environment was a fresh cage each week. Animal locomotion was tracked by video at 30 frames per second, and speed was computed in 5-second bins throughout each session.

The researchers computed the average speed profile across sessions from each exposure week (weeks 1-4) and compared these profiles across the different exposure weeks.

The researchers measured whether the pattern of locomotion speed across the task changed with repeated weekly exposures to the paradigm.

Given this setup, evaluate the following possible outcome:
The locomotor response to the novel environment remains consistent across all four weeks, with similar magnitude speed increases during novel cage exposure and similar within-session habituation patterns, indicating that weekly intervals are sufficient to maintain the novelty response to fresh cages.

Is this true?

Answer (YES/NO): YES